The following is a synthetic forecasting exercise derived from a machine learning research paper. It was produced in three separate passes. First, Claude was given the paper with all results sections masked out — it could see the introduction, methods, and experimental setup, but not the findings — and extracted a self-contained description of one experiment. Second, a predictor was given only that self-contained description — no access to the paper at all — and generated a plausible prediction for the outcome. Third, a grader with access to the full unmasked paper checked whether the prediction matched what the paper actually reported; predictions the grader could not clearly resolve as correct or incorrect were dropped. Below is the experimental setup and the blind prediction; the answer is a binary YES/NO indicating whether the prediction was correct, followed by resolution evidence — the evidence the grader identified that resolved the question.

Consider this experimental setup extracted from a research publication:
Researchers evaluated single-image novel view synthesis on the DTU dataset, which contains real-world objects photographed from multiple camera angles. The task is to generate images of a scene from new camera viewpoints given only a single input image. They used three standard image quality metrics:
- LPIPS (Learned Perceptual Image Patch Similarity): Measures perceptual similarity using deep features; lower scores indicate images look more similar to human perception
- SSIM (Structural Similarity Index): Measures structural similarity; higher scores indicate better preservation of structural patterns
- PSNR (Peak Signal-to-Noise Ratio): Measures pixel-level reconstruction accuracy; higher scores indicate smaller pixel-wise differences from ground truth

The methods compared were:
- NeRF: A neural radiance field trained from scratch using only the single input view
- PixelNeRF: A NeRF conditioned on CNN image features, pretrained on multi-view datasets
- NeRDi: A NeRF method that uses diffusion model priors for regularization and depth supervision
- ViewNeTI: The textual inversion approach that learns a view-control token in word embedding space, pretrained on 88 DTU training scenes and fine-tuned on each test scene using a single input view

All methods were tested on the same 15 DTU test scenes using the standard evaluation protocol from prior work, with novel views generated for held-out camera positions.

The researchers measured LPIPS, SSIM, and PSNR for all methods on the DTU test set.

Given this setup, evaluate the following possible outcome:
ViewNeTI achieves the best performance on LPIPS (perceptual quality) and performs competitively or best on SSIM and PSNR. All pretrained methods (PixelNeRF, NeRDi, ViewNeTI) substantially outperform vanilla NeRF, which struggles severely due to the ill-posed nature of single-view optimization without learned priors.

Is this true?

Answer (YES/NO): NO